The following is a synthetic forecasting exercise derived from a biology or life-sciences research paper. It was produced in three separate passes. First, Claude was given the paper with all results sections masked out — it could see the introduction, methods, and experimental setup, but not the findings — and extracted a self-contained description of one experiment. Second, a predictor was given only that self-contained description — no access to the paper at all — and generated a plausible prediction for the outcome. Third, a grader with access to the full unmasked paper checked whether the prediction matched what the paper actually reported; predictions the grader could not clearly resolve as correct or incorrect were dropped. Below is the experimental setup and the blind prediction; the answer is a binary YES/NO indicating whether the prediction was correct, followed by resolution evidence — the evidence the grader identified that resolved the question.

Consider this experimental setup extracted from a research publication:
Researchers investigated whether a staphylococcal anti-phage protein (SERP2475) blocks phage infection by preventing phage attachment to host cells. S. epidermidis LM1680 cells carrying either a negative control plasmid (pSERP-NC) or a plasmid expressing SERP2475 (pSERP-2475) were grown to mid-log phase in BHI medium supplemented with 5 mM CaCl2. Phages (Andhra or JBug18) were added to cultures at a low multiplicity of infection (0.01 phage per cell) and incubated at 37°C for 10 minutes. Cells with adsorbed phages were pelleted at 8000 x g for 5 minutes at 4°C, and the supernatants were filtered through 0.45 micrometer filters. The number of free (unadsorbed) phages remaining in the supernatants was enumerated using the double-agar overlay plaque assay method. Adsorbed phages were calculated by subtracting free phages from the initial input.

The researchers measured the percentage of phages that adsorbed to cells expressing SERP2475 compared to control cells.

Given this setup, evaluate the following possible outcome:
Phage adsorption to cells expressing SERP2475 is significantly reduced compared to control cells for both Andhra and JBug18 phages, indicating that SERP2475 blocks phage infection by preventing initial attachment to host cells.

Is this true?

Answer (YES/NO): NO